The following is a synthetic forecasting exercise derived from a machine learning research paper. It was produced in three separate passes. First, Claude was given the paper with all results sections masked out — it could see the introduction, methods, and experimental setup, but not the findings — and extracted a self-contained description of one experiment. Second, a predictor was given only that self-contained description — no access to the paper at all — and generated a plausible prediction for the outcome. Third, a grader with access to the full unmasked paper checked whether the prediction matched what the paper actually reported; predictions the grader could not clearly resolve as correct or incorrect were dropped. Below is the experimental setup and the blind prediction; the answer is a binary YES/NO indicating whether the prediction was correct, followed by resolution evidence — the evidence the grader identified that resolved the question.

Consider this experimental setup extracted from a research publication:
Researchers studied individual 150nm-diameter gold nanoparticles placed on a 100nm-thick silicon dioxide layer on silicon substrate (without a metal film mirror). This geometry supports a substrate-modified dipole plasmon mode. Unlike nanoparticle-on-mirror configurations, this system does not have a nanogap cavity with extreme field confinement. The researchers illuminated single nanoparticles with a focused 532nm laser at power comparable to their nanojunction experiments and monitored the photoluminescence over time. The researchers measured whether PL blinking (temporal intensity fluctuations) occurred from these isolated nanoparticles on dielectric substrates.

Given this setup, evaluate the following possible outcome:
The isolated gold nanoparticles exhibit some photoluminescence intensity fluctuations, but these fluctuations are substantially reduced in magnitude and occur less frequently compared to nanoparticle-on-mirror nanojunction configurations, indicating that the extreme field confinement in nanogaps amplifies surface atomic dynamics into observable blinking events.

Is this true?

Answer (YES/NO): YES